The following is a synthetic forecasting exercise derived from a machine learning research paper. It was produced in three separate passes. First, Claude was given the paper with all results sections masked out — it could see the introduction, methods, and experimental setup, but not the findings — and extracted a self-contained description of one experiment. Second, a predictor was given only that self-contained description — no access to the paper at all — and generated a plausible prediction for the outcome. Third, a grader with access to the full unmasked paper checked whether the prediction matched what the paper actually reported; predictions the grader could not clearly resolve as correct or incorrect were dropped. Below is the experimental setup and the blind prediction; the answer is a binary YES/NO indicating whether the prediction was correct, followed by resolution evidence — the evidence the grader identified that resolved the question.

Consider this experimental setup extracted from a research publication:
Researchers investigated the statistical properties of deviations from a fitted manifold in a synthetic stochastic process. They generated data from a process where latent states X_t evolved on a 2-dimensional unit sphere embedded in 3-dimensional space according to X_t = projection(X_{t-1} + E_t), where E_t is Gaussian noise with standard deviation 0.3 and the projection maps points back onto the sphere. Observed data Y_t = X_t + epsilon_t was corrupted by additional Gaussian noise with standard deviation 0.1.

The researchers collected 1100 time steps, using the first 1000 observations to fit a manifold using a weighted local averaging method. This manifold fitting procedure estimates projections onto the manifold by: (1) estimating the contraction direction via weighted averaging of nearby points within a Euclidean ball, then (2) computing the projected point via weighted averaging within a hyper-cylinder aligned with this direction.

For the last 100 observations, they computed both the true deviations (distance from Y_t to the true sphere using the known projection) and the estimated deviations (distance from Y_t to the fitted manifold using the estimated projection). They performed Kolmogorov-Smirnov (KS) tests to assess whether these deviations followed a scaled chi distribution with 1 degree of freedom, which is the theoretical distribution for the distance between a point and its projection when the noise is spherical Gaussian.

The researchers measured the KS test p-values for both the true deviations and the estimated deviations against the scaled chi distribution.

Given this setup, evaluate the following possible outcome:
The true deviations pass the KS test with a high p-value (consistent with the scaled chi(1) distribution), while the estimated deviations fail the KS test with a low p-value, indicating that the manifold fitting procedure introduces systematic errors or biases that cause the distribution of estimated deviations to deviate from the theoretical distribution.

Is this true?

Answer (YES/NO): YES